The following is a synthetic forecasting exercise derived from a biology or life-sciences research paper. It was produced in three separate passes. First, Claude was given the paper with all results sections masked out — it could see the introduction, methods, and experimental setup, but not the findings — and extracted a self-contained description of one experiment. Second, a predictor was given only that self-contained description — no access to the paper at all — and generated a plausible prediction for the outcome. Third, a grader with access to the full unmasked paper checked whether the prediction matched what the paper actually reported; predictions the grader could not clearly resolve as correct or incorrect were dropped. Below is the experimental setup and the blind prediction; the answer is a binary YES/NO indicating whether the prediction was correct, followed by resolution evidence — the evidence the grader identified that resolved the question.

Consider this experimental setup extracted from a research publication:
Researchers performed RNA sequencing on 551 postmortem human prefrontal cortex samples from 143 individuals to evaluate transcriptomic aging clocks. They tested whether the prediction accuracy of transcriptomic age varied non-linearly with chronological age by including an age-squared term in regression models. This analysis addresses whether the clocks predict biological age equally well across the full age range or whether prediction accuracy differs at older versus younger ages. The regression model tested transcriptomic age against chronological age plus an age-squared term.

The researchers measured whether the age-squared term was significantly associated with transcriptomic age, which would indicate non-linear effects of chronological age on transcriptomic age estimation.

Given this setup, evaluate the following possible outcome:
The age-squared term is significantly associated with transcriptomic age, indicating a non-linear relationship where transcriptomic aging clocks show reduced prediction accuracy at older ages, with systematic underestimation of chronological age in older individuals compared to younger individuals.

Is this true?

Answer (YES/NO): NO